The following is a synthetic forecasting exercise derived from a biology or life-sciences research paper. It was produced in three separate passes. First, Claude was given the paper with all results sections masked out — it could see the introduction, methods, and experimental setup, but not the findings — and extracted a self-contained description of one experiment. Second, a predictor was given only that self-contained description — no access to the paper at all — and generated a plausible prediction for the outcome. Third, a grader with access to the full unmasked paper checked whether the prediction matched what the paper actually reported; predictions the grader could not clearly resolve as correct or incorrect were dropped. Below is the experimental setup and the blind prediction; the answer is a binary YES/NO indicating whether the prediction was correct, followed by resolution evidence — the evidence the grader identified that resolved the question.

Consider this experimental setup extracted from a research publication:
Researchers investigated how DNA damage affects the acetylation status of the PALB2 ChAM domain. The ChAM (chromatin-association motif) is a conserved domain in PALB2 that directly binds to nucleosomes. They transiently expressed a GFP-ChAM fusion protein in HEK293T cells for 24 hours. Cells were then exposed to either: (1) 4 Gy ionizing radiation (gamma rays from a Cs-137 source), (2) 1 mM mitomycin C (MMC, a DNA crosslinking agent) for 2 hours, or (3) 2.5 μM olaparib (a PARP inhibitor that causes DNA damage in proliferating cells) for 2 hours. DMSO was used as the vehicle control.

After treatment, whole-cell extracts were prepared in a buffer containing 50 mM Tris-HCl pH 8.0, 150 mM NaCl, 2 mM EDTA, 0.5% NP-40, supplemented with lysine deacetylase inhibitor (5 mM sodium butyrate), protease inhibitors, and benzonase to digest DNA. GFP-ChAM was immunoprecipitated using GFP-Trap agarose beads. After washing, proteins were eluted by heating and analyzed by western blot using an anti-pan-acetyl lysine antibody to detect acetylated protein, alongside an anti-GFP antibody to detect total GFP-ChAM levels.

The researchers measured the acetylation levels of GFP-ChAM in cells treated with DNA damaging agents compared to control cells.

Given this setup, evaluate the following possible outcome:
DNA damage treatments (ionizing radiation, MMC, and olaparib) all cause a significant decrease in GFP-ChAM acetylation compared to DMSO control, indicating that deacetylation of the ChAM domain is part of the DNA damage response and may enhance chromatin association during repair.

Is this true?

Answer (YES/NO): NO